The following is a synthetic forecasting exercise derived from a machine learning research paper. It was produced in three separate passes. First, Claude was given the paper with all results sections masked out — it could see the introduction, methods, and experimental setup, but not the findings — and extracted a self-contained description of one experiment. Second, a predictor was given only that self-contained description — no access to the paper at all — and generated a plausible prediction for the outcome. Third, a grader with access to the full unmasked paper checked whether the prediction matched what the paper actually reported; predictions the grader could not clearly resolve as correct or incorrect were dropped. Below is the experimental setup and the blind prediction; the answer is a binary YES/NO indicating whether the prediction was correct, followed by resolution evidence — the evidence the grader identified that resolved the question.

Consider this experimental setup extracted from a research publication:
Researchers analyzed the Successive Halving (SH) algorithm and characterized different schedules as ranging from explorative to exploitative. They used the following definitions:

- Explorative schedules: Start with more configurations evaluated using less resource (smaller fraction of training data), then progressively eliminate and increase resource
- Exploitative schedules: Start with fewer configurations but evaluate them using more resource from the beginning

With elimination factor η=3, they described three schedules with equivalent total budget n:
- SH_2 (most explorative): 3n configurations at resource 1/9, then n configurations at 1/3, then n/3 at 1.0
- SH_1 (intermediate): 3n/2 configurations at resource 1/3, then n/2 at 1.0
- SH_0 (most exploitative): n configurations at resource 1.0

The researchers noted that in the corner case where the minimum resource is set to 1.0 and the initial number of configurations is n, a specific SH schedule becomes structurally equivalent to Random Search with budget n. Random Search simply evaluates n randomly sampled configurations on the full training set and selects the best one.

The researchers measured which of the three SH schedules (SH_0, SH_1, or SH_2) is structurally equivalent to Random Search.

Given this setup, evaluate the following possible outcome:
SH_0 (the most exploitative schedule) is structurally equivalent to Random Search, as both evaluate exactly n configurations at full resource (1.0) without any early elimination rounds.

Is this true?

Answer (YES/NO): YES